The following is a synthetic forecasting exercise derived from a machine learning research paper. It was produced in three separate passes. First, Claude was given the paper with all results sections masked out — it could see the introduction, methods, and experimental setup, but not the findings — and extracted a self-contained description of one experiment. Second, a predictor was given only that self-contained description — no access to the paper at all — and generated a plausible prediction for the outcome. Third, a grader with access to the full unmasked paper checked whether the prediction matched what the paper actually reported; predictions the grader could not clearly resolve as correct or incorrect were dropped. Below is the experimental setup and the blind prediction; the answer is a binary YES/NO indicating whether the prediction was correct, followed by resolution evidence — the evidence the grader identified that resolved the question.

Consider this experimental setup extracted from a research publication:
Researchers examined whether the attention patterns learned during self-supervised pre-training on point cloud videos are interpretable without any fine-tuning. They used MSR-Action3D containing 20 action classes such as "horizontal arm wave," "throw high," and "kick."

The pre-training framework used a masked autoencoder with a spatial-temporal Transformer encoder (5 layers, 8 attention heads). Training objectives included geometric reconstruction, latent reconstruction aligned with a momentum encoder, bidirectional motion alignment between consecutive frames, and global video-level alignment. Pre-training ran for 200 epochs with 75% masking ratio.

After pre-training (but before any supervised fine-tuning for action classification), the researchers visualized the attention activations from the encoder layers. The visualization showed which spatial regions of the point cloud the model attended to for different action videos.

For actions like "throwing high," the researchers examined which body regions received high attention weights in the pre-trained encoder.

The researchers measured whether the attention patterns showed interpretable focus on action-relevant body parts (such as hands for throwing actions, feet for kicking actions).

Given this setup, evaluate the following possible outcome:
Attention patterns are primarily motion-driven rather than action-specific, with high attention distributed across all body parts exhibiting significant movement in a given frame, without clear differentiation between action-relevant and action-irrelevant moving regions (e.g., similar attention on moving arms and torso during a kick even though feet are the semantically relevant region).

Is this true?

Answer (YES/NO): NO